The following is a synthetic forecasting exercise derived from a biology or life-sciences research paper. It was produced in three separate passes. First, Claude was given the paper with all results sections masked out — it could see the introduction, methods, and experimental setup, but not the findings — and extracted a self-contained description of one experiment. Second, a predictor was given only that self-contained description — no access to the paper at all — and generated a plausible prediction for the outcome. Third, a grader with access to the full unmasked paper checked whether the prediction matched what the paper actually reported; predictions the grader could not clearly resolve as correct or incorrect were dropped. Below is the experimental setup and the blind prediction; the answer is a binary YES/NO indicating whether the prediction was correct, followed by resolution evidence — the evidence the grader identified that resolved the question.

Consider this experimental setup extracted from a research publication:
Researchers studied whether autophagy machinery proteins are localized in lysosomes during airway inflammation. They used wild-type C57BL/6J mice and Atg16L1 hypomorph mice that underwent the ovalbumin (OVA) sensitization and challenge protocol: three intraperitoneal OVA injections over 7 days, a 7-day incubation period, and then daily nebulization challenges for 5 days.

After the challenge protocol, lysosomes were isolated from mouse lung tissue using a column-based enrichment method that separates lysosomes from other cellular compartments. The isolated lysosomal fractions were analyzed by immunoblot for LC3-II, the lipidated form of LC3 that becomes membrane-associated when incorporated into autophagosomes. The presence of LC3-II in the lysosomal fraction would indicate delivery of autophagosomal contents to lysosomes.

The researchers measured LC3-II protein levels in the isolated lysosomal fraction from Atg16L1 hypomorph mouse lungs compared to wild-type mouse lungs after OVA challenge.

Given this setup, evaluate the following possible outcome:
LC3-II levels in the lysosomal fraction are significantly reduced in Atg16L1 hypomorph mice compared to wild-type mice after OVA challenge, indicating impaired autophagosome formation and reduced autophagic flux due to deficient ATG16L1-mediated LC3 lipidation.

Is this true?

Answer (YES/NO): NO